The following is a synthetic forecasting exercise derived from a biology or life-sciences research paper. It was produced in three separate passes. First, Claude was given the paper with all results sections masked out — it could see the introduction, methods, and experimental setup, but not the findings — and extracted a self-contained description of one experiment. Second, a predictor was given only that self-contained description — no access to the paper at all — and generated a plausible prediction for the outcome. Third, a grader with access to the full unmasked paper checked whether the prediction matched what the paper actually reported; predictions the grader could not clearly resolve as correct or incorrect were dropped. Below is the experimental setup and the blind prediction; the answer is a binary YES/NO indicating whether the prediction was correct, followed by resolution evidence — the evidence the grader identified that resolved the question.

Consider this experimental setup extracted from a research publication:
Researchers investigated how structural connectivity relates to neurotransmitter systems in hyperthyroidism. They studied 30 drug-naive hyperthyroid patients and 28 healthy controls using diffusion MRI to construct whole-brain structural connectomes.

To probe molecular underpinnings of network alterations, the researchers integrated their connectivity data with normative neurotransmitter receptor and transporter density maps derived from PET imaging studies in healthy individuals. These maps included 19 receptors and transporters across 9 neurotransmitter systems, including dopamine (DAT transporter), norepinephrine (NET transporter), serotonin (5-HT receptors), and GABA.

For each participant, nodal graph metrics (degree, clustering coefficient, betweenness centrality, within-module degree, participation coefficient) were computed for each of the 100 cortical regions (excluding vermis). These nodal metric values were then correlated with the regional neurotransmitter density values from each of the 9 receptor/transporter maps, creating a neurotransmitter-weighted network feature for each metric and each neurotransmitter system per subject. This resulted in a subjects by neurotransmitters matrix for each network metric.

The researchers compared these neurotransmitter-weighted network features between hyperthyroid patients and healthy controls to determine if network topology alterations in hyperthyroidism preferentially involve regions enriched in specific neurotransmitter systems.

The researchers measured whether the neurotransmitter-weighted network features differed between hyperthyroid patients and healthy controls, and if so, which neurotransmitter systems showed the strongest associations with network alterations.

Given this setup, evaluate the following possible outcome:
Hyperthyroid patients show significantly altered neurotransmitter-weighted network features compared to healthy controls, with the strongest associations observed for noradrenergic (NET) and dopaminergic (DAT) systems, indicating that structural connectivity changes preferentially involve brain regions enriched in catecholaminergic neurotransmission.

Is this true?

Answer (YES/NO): NO